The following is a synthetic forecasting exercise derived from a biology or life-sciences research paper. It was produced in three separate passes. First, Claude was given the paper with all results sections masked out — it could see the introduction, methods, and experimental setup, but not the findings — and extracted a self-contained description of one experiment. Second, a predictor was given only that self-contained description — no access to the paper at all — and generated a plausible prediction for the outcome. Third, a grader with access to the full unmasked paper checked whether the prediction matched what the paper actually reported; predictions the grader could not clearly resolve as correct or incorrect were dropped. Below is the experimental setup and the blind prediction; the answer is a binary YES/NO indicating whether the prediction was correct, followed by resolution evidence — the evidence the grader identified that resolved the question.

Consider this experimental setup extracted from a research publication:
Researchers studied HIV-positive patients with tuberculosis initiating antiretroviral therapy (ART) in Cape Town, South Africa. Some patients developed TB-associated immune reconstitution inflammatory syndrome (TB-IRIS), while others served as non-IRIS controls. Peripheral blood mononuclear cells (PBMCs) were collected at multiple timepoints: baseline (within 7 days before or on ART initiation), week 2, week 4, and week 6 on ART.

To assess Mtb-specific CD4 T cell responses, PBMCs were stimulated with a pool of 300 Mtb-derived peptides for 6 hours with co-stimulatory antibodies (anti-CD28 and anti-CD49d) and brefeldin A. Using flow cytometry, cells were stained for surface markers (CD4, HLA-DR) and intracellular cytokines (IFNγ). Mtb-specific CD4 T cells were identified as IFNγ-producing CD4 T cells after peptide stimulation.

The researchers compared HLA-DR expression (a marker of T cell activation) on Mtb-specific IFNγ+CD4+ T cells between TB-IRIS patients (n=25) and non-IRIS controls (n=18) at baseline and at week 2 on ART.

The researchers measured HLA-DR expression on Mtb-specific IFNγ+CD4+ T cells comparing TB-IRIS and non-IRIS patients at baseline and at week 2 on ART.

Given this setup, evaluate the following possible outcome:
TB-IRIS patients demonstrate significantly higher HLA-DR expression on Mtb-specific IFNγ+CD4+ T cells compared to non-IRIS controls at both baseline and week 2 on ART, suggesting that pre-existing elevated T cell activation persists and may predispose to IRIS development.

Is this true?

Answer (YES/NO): NO